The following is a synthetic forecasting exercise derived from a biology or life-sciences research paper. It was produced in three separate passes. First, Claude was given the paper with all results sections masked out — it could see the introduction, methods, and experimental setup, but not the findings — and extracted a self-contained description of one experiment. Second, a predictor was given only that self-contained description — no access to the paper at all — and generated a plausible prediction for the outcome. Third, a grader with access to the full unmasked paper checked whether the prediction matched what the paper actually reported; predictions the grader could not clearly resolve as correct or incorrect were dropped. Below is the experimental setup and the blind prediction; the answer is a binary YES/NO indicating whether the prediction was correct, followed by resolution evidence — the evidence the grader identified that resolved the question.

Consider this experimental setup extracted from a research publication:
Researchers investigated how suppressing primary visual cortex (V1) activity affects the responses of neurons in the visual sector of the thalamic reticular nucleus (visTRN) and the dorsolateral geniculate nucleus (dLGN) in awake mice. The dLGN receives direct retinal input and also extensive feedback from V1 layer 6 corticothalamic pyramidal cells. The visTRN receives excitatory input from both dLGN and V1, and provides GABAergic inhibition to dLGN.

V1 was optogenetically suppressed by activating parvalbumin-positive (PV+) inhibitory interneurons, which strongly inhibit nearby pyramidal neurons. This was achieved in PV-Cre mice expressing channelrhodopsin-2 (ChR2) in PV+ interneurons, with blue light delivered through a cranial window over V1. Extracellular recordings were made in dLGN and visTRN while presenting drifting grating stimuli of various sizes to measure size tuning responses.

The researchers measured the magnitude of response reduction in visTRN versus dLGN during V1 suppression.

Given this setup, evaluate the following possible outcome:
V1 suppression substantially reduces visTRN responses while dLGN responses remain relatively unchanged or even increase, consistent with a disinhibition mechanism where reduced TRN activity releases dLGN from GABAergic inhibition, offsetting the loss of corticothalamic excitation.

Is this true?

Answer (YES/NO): NO